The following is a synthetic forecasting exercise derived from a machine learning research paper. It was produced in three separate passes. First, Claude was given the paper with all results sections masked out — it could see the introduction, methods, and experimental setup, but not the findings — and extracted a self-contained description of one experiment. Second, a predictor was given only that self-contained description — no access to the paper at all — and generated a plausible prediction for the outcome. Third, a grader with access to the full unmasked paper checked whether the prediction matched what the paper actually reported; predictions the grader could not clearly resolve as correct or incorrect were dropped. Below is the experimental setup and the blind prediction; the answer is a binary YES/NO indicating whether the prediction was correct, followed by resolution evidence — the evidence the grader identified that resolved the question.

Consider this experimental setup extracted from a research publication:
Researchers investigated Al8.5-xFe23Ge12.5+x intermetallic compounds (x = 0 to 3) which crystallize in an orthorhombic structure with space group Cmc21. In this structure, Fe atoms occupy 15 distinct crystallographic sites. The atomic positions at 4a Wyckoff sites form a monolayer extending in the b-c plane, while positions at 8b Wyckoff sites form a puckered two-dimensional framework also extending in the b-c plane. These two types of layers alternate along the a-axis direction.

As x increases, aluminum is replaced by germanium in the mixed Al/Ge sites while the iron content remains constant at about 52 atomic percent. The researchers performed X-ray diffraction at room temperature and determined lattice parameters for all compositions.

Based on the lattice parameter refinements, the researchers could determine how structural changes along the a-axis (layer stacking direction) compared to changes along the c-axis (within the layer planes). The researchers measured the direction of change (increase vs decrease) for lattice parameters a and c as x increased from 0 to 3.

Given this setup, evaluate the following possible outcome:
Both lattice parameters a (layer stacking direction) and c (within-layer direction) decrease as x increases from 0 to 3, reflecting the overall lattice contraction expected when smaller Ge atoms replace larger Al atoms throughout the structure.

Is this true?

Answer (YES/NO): NO